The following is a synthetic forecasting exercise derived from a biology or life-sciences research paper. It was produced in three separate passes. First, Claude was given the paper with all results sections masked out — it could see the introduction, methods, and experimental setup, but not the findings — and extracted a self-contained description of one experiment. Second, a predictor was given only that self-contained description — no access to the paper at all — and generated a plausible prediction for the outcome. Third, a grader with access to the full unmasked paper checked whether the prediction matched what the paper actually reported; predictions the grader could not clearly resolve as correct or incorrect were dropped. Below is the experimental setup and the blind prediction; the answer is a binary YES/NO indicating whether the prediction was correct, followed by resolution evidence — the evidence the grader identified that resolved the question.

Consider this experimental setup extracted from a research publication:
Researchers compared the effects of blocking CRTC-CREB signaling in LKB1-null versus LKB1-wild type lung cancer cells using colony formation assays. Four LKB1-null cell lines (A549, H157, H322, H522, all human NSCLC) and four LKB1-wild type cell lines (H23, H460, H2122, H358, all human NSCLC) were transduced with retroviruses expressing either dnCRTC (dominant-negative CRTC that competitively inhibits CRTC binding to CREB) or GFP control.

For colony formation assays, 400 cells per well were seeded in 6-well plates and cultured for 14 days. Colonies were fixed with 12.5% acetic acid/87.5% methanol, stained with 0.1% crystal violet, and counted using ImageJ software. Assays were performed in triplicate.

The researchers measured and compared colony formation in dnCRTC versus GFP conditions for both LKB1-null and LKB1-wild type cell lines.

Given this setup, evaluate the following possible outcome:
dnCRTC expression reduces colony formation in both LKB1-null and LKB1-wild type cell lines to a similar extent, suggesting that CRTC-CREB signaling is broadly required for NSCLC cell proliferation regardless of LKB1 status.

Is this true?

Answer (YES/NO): NO